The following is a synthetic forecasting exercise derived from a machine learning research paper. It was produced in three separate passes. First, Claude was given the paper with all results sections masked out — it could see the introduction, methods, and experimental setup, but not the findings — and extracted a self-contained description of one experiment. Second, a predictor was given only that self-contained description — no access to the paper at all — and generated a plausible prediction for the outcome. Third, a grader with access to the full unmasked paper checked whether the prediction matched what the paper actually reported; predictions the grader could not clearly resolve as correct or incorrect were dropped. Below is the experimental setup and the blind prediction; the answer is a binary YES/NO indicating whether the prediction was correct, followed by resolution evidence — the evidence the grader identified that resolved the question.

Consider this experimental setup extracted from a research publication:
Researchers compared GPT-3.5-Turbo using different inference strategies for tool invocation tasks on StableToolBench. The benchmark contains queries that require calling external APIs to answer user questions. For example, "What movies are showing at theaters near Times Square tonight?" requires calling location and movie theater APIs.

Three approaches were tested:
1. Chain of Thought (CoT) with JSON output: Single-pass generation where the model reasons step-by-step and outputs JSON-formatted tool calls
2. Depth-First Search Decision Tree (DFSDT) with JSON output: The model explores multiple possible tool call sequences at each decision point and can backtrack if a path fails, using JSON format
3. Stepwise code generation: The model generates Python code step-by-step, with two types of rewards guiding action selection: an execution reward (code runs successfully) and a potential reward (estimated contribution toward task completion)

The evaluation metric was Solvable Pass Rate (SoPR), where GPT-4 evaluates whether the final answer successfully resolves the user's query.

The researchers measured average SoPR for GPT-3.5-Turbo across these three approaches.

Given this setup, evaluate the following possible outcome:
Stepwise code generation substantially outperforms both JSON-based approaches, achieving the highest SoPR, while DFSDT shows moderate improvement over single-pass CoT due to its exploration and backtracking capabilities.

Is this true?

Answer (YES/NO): NO